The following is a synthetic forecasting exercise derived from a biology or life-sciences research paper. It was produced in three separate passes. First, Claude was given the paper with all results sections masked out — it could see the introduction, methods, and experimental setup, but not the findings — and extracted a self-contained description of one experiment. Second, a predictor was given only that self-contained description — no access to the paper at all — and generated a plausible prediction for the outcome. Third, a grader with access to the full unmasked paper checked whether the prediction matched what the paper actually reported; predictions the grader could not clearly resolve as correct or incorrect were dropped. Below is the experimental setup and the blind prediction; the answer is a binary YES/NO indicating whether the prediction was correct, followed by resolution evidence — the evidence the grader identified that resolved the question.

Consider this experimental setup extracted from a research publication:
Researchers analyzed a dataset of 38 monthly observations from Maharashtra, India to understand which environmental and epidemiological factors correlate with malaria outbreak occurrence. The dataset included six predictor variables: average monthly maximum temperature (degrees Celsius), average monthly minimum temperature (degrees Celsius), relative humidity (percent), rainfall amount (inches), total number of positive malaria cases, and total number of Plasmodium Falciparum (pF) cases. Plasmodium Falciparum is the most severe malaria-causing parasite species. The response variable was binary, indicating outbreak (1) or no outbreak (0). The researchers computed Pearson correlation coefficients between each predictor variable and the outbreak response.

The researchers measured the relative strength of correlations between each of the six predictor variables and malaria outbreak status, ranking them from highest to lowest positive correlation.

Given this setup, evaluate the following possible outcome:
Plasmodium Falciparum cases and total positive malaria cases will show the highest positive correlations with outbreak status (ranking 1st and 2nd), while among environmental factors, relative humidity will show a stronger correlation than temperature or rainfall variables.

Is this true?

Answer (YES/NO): YES